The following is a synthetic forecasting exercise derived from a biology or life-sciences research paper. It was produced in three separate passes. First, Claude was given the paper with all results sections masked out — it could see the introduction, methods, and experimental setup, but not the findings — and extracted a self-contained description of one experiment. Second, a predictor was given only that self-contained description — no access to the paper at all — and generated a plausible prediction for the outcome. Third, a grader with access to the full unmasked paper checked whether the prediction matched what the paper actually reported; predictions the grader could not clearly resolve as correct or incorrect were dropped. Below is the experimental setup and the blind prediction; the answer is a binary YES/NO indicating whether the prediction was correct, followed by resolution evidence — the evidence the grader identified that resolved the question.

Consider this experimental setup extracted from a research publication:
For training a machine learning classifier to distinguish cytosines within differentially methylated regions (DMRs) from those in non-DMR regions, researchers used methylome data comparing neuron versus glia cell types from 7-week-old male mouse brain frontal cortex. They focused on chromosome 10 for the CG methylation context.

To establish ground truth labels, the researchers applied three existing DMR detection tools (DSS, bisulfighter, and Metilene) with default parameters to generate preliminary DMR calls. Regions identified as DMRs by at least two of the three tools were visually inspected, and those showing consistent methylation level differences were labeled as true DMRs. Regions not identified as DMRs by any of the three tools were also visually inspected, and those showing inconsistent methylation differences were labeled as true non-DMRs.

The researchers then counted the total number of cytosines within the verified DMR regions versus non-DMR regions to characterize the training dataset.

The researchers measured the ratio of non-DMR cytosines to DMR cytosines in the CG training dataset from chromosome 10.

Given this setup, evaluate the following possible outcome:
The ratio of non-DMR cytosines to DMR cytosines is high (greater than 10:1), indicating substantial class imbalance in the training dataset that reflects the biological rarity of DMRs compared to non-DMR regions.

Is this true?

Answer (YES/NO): NO